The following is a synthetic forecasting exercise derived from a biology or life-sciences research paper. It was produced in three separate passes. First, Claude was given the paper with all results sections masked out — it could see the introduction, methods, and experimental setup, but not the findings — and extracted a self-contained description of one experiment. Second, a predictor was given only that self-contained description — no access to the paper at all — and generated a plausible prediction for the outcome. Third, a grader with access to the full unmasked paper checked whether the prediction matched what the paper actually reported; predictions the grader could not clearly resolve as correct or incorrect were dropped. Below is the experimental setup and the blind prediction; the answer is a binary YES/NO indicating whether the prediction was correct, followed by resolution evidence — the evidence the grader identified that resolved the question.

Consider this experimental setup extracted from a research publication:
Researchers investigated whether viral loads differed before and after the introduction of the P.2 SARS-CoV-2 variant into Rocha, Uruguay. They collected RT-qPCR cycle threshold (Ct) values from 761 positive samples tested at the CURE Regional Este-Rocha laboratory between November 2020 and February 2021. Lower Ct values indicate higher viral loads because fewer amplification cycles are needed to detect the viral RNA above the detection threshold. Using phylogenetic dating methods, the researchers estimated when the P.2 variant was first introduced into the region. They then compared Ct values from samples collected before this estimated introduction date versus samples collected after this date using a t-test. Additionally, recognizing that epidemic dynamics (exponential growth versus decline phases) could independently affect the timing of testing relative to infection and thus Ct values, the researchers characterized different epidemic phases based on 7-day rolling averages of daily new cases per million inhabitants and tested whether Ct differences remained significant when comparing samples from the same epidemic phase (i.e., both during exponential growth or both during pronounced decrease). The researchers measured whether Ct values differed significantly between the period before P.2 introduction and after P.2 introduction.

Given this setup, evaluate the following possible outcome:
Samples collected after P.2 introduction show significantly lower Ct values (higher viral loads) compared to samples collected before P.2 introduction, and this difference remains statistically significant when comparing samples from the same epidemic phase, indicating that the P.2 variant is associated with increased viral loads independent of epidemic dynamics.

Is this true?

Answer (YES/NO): YES